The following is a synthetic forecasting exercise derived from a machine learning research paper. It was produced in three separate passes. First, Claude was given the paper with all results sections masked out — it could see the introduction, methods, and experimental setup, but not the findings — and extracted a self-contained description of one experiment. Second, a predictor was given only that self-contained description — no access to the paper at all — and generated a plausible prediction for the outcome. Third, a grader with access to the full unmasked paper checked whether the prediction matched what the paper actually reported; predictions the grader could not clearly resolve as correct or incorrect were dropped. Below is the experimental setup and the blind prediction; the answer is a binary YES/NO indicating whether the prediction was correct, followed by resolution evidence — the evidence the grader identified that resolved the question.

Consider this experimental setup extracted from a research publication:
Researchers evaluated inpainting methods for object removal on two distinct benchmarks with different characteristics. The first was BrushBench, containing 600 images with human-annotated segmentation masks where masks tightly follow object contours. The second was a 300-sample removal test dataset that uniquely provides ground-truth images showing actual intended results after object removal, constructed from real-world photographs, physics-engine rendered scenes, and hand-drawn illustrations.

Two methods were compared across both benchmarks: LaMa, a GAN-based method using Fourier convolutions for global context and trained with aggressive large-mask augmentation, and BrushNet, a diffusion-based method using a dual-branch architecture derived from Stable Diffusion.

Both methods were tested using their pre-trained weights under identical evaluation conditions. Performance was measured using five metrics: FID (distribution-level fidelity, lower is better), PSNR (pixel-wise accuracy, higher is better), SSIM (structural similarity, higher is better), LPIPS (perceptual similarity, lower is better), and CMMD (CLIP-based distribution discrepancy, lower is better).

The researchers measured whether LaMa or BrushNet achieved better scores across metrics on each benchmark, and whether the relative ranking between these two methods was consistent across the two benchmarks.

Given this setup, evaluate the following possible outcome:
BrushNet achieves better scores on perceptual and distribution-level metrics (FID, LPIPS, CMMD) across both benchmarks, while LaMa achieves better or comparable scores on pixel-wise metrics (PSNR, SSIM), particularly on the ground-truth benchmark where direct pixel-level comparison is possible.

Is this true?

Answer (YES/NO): NO